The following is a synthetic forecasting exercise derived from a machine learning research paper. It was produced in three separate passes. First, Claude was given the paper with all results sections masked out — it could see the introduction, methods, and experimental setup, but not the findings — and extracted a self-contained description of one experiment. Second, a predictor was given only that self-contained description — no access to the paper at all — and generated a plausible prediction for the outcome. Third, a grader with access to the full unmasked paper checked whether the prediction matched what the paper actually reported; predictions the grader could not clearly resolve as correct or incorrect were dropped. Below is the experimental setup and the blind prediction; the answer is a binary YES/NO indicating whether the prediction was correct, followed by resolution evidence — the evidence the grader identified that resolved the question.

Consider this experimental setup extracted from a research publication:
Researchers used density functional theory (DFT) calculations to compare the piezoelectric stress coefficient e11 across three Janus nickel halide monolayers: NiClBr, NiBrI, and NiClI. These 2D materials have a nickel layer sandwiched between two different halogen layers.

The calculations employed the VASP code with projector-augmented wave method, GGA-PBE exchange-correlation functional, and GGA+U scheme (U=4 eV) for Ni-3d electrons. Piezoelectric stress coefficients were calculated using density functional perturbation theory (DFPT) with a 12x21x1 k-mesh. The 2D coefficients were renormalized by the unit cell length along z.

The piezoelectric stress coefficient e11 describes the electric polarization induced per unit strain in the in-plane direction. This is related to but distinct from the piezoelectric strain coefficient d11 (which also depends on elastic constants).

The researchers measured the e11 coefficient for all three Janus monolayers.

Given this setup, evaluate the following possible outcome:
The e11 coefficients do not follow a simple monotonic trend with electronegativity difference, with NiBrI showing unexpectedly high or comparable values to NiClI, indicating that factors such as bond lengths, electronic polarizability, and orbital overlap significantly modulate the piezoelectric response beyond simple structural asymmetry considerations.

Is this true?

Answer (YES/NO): NO